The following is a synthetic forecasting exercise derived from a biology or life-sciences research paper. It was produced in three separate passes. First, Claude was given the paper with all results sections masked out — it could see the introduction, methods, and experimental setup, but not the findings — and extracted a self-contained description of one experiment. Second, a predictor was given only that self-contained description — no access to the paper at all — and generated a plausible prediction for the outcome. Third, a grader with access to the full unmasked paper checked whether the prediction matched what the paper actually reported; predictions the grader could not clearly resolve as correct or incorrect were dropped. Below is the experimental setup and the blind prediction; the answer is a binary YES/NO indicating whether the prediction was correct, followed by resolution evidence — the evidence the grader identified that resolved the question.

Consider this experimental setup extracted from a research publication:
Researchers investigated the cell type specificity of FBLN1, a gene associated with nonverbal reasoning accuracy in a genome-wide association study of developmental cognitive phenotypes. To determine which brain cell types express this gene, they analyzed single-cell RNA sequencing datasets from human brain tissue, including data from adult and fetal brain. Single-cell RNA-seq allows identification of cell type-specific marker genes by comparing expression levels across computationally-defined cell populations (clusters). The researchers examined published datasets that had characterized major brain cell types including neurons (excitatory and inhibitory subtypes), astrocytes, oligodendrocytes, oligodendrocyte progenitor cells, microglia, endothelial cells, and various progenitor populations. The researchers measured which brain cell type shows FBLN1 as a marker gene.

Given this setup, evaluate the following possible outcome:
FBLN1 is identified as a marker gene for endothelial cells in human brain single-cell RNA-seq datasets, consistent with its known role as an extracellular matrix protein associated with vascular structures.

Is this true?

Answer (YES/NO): NO